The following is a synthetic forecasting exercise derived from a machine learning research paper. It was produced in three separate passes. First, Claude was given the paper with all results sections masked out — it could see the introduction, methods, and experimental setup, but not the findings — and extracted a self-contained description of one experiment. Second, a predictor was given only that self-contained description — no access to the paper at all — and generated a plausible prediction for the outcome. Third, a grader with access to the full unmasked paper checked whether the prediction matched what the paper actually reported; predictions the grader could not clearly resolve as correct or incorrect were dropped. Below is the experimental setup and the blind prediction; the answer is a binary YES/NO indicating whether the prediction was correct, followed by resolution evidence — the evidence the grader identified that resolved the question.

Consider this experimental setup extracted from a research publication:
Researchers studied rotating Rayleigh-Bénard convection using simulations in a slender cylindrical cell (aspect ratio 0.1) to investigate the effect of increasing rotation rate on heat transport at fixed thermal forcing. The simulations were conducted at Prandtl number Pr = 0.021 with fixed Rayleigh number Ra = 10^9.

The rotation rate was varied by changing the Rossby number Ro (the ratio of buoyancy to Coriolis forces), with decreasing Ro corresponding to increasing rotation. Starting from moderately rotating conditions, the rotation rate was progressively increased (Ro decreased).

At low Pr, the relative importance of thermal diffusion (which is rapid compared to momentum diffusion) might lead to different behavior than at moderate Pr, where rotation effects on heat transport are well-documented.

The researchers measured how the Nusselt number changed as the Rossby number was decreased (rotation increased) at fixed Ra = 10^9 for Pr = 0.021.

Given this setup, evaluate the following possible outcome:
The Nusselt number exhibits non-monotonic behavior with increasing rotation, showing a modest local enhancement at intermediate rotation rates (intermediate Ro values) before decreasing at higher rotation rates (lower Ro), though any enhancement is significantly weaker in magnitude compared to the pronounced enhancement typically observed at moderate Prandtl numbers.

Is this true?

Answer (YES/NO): NO